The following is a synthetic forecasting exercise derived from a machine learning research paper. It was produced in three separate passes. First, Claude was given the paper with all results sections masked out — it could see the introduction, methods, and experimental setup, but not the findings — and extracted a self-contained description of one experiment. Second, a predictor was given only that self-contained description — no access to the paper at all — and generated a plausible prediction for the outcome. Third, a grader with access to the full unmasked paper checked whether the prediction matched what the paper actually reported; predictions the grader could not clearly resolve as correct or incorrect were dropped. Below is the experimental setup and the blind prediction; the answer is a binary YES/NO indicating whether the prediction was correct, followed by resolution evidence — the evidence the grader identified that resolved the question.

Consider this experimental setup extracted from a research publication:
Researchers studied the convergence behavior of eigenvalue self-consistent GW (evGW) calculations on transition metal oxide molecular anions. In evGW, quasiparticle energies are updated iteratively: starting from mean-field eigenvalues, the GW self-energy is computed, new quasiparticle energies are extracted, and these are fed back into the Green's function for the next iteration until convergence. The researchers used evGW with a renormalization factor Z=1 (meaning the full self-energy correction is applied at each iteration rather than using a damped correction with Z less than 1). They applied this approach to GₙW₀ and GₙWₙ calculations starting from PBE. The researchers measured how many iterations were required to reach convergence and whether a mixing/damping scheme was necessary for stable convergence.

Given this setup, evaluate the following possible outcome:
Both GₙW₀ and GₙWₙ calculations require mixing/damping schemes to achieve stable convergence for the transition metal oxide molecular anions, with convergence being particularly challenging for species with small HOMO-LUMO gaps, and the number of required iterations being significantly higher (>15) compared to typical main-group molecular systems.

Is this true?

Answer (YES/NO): NO